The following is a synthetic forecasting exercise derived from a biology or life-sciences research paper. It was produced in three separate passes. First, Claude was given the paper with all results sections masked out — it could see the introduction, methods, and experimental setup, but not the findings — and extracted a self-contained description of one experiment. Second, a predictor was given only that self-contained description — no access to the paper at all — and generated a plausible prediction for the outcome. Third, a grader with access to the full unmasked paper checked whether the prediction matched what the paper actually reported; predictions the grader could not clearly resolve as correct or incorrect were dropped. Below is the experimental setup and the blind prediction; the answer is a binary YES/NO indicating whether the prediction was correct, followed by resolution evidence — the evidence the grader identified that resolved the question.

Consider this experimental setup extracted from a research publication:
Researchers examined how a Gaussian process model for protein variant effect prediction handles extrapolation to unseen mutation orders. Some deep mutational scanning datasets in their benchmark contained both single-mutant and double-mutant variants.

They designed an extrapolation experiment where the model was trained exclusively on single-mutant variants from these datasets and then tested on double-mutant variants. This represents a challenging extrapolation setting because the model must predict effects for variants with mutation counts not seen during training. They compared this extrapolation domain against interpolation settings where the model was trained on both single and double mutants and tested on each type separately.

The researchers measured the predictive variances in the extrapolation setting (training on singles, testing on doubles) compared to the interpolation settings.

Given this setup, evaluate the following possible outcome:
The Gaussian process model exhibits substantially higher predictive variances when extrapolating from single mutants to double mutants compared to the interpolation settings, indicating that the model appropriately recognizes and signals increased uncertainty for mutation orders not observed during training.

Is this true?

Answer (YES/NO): YES